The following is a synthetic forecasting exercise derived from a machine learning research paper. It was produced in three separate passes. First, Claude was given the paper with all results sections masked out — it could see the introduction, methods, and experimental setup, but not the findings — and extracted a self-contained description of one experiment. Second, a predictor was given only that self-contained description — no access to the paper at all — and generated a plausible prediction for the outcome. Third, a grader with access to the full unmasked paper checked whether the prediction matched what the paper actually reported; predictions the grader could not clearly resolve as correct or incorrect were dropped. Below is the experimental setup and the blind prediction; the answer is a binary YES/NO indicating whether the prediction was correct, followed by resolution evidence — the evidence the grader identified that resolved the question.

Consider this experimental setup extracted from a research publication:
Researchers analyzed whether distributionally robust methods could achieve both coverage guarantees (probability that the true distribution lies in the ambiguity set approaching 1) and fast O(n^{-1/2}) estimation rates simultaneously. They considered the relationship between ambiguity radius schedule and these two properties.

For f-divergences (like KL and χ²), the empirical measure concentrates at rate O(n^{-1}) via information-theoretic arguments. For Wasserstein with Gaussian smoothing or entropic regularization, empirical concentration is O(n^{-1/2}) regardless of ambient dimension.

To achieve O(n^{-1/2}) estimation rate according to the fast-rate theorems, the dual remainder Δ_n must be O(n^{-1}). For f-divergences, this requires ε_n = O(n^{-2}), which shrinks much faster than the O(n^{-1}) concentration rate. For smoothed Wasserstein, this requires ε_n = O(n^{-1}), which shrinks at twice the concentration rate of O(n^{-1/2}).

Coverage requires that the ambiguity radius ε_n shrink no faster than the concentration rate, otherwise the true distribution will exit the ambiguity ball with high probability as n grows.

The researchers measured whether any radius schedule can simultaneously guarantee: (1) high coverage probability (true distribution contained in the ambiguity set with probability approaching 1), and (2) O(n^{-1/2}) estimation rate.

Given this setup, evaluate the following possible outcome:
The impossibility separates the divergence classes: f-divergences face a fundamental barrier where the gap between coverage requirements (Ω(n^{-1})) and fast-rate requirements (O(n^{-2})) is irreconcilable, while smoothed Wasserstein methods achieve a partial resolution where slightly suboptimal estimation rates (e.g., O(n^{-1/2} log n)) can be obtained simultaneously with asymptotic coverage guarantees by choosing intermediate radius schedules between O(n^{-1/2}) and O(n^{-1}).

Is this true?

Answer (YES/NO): NO